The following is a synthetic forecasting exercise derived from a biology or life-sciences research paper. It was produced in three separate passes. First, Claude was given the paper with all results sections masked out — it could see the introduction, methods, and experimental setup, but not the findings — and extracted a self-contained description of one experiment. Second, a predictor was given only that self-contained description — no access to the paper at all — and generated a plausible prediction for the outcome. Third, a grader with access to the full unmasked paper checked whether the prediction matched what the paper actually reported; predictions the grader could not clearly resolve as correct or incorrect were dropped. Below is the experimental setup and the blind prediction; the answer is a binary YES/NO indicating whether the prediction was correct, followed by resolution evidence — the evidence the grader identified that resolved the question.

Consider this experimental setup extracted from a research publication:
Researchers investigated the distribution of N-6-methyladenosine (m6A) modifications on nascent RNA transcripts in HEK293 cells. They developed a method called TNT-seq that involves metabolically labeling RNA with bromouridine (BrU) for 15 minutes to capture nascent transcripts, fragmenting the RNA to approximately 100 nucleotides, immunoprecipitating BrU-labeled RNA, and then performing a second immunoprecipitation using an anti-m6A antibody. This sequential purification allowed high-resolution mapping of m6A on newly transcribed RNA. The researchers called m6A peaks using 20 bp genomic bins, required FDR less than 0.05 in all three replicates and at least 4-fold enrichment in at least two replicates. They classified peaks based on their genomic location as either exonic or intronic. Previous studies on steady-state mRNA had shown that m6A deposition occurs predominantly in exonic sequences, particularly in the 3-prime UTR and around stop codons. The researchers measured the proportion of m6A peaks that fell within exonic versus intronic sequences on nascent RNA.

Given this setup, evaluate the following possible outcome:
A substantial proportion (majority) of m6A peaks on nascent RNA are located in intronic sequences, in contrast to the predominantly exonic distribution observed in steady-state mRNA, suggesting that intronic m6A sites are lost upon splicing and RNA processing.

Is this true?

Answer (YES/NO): YES